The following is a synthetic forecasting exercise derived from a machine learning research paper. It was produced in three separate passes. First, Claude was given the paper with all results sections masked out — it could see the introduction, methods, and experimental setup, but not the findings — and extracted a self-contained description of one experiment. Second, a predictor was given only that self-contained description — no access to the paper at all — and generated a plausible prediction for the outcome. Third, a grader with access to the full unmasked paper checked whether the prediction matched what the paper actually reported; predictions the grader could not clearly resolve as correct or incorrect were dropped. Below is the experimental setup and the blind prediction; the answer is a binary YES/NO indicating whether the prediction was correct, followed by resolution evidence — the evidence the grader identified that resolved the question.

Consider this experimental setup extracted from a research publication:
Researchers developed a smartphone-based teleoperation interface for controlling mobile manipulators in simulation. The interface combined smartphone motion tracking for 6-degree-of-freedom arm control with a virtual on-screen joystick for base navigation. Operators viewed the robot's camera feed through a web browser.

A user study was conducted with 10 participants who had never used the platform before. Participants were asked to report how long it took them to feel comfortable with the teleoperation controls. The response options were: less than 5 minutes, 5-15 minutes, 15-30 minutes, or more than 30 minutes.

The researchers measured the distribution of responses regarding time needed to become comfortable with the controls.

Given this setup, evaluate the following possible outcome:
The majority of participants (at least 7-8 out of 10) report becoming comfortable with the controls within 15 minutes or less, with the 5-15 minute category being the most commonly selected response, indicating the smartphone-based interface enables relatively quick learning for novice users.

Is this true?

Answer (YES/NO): YES